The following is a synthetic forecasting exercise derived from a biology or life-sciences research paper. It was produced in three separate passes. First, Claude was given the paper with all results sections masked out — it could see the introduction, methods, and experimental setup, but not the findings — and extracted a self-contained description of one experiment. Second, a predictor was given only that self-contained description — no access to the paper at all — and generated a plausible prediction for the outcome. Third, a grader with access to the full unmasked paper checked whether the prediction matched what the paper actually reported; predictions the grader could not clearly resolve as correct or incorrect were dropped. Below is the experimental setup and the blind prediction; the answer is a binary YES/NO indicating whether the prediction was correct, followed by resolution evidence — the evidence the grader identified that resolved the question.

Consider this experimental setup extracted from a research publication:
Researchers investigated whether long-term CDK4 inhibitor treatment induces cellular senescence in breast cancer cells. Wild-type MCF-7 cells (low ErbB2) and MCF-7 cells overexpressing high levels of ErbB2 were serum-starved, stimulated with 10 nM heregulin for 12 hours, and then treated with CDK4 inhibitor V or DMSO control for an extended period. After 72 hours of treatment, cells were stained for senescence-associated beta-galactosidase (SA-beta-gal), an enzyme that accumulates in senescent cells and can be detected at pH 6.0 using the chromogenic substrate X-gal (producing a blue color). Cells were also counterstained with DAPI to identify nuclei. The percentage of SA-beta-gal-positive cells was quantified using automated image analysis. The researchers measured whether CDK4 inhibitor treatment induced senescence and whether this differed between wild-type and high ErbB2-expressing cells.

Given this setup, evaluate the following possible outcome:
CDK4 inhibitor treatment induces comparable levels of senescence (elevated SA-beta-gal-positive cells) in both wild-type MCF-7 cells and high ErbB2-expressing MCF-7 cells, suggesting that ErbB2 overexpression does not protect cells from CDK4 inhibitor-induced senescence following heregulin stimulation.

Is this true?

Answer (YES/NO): NO